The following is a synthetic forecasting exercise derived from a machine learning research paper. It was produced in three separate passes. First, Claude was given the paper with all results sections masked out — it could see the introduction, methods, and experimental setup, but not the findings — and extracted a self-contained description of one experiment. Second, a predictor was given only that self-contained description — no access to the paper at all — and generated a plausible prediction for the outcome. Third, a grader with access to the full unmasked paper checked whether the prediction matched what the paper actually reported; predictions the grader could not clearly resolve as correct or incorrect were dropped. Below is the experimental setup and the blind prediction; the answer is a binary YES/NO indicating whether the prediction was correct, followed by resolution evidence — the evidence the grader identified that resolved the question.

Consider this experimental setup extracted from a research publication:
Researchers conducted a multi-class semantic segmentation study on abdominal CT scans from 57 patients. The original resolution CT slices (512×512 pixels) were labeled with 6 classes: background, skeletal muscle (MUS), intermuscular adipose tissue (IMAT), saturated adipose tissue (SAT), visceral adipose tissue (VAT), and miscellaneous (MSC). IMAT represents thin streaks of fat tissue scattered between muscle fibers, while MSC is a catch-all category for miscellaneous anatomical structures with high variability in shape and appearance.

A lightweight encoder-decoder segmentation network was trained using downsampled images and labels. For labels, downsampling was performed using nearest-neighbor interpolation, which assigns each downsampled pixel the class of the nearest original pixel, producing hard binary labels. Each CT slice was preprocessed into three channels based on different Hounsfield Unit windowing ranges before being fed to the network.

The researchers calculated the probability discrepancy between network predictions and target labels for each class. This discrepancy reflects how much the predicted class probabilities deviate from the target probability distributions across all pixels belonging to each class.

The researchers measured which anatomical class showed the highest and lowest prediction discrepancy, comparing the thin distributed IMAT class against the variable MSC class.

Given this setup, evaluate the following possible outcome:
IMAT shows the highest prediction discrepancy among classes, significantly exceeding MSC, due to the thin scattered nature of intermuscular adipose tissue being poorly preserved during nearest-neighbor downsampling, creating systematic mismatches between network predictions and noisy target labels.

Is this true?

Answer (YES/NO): NO